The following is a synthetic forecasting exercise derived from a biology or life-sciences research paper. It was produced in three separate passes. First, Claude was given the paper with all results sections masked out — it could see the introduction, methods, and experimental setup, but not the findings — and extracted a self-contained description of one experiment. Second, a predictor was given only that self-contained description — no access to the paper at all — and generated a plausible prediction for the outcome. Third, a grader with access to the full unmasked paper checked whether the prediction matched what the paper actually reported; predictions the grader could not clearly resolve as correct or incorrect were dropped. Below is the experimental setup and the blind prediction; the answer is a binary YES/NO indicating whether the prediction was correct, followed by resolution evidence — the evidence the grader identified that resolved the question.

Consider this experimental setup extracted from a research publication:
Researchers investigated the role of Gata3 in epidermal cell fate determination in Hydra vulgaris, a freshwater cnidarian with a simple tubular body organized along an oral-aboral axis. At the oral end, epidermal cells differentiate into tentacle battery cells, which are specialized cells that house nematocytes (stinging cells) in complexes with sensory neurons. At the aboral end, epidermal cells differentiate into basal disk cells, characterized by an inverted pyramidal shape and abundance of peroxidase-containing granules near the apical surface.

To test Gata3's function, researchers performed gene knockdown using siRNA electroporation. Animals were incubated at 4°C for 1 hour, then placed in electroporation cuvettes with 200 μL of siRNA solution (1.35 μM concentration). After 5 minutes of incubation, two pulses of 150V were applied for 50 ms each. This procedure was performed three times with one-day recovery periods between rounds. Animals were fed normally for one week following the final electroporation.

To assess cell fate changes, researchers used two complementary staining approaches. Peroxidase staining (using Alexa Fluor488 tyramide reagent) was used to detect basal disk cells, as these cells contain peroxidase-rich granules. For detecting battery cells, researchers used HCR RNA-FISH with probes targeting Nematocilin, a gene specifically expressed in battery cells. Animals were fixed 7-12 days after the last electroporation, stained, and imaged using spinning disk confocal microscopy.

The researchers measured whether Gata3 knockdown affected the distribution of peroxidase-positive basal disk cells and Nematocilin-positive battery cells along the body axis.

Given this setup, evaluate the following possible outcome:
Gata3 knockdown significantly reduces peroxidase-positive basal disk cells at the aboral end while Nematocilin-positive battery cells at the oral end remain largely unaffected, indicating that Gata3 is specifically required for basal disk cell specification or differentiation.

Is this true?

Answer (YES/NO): NO